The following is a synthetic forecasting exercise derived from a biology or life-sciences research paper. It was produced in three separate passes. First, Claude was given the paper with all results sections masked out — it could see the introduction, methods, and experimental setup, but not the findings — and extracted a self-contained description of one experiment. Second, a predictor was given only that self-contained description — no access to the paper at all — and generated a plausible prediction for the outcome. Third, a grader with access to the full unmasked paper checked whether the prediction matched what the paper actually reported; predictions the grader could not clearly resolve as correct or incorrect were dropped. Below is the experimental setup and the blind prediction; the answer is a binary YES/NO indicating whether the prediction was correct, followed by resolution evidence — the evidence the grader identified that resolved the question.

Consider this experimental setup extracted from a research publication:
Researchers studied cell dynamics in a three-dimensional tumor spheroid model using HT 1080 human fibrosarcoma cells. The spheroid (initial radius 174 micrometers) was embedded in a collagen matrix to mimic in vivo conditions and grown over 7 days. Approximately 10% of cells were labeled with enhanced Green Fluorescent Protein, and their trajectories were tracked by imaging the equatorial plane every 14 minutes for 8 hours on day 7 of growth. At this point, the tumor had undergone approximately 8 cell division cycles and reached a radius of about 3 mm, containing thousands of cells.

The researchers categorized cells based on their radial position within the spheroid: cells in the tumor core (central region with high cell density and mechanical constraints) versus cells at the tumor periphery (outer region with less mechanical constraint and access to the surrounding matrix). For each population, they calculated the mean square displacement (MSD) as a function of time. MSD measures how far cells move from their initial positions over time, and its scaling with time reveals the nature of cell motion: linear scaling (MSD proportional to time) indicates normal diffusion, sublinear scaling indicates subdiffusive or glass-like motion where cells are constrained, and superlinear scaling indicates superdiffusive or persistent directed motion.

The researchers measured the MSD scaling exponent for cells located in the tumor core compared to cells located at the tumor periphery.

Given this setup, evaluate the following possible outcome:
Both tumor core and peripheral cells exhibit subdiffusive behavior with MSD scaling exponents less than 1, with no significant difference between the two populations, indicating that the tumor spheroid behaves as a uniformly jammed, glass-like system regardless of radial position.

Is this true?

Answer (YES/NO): NO